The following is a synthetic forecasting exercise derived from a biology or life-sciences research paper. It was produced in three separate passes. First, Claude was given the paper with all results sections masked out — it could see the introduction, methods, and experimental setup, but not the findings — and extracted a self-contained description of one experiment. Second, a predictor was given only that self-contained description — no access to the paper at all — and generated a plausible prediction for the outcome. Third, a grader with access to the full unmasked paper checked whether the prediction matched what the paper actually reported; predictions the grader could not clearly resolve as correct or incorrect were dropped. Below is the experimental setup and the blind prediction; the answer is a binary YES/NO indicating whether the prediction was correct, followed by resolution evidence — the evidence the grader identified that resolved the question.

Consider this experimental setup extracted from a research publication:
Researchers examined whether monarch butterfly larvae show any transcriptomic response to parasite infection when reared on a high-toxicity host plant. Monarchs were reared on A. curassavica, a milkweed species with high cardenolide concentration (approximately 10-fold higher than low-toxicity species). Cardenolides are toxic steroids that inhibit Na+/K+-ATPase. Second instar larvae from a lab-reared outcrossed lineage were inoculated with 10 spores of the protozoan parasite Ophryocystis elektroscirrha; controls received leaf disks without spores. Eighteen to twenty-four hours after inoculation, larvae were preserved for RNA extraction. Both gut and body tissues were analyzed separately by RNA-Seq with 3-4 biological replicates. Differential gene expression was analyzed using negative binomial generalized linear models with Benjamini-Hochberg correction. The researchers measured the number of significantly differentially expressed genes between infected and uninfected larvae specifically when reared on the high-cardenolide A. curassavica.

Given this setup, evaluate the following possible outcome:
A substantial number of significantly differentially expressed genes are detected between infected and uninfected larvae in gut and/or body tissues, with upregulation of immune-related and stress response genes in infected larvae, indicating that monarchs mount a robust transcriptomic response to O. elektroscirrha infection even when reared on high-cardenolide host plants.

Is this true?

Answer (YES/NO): NO